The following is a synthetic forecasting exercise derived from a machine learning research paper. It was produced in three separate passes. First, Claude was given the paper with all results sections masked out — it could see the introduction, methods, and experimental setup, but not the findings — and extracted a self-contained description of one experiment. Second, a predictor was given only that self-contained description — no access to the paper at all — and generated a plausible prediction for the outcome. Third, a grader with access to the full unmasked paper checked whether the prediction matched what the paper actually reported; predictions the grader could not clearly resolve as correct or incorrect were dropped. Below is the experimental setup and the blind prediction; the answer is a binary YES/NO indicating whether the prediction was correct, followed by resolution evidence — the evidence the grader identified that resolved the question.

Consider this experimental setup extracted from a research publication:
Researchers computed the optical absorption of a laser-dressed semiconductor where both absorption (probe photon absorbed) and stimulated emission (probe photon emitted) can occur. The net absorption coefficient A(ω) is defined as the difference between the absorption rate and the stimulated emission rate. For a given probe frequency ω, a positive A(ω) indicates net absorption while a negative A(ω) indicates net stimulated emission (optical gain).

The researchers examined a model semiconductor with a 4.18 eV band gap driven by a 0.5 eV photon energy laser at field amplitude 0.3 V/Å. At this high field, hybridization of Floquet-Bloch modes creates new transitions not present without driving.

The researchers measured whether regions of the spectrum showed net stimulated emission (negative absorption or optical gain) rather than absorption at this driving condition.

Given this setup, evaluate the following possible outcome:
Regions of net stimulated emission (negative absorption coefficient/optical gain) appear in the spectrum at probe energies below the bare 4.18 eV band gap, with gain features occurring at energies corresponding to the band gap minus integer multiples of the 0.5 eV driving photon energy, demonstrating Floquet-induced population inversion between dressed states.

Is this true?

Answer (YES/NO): NO